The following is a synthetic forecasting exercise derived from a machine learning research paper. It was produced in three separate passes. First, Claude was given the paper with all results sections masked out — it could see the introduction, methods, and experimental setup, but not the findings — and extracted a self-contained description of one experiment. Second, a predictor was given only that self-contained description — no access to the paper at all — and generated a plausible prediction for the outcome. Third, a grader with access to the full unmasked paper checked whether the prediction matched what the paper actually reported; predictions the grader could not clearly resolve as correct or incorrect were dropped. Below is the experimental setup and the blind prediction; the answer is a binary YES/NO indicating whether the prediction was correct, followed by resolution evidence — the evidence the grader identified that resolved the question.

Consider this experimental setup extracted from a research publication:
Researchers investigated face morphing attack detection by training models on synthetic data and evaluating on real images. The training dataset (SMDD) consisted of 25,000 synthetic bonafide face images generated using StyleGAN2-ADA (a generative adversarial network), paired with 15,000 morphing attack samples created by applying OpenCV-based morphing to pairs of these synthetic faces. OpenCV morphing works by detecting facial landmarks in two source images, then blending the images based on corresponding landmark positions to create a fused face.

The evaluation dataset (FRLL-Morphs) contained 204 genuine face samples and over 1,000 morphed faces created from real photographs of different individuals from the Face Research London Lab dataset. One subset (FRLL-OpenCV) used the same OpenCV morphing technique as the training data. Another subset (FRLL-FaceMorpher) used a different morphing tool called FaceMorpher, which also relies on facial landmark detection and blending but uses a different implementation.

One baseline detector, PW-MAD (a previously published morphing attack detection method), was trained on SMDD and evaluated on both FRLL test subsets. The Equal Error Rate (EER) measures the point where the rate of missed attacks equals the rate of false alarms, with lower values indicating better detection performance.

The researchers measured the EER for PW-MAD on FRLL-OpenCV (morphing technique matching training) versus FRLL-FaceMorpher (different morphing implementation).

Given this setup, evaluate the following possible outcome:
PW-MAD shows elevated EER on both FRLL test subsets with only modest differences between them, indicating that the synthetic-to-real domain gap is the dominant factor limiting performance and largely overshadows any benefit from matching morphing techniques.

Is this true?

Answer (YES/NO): NO